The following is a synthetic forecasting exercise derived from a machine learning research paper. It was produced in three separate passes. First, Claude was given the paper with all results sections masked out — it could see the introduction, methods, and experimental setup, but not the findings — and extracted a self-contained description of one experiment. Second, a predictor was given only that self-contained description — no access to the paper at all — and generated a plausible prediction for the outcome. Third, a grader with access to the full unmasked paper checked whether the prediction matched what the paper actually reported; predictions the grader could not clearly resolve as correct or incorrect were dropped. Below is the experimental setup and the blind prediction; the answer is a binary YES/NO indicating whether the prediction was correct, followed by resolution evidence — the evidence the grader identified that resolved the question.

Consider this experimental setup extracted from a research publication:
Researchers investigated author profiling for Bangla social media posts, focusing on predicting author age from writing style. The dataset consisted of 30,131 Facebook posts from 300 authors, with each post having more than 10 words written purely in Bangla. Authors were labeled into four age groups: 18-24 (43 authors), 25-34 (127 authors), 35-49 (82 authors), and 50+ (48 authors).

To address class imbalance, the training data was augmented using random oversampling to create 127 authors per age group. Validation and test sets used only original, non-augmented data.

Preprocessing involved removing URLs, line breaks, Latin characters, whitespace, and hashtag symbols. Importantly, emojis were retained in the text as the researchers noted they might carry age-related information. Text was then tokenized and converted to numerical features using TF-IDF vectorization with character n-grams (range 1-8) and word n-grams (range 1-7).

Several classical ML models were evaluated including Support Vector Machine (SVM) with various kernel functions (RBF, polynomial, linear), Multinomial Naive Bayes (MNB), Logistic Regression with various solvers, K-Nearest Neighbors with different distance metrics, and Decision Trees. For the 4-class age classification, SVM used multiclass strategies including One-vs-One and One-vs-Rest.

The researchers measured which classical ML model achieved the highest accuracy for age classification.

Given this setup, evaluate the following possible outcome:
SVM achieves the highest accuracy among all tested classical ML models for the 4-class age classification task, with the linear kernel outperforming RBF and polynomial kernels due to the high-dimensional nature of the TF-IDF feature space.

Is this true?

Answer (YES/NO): NO